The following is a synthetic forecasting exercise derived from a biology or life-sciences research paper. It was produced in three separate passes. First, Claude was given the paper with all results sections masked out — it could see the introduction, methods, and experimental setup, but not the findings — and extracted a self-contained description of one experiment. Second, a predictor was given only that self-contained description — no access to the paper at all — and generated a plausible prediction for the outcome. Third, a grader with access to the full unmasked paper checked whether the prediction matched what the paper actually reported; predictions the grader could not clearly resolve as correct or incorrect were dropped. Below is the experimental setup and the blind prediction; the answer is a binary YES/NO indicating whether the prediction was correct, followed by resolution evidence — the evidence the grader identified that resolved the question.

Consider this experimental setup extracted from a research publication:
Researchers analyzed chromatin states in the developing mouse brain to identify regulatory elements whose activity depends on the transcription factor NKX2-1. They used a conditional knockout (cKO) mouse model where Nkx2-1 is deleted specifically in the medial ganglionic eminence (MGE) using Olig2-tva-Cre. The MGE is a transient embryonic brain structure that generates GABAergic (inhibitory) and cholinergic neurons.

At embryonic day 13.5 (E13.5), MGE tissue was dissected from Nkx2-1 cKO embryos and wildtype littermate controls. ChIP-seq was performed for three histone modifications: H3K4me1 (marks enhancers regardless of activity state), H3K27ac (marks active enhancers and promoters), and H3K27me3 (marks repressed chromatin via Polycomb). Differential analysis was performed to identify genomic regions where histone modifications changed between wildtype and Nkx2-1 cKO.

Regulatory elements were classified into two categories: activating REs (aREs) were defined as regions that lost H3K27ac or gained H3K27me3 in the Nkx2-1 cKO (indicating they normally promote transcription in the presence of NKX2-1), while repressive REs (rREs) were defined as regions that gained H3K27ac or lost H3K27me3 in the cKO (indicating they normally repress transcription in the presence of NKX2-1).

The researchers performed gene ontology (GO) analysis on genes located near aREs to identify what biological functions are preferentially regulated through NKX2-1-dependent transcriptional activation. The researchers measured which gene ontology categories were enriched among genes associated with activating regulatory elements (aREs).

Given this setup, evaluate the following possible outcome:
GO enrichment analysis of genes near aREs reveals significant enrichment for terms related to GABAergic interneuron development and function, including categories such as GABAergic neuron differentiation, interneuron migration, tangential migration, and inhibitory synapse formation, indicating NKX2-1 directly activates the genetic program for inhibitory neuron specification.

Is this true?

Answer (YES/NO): NO